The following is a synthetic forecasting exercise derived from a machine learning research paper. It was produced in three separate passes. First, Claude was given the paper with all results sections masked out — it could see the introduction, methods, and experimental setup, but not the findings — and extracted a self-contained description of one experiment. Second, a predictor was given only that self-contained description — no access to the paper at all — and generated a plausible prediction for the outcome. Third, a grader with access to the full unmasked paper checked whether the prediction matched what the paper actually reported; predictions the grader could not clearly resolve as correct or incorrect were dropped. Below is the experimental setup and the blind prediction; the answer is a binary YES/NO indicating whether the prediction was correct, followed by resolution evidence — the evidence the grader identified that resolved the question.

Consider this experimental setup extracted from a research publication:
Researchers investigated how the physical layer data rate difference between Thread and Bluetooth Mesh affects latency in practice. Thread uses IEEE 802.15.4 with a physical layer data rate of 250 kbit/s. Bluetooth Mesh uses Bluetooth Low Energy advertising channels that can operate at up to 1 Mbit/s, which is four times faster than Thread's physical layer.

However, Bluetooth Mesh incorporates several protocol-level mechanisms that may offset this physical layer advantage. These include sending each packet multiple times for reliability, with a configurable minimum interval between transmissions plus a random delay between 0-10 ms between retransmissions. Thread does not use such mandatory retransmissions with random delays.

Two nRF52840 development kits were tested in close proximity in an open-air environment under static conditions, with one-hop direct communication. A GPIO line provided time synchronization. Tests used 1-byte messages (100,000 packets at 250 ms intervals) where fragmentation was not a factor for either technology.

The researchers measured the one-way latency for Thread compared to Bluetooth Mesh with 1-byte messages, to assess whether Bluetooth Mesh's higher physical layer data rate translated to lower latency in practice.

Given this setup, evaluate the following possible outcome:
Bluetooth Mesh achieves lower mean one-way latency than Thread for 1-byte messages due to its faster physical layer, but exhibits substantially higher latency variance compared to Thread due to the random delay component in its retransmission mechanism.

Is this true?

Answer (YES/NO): NO